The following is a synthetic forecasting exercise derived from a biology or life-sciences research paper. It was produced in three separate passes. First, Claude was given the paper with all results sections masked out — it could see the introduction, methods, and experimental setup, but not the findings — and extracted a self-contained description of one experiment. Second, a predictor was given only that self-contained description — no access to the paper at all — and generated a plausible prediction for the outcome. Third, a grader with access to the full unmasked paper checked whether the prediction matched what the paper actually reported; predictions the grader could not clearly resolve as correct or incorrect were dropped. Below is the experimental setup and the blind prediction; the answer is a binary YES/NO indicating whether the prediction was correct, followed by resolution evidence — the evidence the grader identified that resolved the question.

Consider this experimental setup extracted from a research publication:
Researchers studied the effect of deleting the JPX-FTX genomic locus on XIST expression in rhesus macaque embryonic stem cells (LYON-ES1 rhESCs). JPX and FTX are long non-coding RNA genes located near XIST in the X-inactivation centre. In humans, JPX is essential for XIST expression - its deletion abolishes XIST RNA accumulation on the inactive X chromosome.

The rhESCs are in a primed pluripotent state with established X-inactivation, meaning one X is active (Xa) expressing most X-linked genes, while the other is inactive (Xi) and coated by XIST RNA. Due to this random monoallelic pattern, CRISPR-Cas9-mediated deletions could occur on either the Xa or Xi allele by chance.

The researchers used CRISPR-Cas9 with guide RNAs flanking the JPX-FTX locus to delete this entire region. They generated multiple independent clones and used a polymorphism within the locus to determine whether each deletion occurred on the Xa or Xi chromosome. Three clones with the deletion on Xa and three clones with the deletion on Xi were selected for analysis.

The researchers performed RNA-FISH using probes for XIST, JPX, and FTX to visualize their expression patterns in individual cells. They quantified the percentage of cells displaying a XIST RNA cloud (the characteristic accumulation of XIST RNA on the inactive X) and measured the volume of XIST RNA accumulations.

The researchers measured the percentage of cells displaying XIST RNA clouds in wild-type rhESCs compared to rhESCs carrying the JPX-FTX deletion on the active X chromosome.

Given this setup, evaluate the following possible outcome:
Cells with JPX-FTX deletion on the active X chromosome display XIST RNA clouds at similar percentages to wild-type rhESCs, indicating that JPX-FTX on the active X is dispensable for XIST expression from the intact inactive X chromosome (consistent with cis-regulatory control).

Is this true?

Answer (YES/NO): YES